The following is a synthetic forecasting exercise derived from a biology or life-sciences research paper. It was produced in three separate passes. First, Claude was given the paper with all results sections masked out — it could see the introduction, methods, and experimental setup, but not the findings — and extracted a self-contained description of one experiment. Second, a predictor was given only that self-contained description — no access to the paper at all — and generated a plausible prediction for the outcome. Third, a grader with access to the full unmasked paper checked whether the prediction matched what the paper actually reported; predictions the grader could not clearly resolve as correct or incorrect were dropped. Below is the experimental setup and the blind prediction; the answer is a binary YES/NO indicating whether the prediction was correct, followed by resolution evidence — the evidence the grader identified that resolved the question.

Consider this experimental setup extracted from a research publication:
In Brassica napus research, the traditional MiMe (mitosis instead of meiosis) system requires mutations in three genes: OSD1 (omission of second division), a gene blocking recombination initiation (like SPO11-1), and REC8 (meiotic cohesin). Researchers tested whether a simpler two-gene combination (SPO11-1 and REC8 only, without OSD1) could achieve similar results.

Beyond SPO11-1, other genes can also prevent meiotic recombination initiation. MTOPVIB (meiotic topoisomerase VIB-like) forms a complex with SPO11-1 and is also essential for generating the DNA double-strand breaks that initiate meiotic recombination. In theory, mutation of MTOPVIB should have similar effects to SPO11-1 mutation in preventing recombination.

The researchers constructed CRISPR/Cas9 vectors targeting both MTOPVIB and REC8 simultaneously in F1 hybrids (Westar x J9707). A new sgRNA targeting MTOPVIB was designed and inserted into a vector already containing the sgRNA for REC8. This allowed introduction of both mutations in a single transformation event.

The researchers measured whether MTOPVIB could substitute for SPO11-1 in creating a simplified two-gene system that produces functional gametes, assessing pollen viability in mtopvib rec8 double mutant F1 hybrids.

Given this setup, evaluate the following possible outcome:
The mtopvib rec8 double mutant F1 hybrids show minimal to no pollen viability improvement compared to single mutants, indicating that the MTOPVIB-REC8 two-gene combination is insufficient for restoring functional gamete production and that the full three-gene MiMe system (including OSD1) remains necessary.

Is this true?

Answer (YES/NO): NO